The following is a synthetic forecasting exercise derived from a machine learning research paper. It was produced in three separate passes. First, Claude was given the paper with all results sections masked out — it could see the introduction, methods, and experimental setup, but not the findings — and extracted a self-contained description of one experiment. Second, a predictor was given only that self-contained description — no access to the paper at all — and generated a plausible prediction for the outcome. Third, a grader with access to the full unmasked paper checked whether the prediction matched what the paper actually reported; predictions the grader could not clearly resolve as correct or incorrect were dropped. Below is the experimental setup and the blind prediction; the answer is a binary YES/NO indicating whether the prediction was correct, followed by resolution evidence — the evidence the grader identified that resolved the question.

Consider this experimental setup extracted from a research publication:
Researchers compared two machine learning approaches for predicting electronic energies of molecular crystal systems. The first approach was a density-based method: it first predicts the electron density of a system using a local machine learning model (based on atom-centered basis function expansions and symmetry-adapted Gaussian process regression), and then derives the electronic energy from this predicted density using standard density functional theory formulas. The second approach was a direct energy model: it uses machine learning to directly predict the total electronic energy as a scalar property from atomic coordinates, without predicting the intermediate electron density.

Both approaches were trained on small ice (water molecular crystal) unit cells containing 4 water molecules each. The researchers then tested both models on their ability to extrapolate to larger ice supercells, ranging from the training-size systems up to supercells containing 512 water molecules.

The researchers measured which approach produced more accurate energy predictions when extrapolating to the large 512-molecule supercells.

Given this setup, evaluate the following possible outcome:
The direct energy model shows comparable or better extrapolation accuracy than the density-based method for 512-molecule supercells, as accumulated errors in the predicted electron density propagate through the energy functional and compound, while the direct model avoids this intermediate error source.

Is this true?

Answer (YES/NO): NO